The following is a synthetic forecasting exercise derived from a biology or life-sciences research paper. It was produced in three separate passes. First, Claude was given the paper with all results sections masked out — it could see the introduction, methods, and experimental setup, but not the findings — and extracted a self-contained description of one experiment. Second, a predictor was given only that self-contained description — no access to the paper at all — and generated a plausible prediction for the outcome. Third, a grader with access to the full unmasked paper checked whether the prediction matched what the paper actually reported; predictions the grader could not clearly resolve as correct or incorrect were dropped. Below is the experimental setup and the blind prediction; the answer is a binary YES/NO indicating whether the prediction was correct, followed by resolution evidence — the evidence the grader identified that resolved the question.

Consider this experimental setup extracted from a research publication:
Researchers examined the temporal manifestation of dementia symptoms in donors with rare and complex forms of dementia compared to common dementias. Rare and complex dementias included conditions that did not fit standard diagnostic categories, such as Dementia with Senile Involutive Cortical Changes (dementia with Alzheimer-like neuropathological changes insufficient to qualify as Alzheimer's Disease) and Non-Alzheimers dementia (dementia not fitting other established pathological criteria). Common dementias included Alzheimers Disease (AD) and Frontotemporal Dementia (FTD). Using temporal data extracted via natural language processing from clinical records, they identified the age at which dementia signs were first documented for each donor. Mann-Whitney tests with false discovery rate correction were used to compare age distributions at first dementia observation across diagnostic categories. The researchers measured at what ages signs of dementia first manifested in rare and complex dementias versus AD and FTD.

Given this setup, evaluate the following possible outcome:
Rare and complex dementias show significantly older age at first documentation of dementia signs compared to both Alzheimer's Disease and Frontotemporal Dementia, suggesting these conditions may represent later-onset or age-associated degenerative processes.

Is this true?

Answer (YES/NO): YES